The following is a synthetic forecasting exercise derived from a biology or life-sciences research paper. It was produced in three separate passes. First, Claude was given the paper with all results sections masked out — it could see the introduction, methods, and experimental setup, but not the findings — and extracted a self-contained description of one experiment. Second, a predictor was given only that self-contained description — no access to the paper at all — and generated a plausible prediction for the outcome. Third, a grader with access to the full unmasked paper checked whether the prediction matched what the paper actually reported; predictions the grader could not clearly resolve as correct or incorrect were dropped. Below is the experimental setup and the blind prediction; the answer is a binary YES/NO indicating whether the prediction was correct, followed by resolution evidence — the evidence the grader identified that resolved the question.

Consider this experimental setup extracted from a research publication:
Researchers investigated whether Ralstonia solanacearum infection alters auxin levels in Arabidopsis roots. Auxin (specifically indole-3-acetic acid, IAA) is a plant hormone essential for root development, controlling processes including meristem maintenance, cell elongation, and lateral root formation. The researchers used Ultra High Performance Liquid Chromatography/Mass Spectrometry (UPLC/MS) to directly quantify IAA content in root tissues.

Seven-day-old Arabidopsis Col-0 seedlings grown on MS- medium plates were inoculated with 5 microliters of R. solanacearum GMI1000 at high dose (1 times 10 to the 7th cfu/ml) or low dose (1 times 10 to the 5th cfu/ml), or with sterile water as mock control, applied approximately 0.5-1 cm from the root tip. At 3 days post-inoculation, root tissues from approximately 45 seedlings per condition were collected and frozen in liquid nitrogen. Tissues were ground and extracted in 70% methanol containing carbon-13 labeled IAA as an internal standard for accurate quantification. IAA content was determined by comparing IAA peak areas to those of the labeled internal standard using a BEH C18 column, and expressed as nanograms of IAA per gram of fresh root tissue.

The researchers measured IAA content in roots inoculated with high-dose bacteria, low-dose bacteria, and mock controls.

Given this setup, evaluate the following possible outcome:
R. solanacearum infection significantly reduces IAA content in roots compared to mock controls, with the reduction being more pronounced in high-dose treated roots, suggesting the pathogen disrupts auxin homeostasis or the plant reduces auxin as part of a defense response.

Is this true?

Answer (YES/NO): NO